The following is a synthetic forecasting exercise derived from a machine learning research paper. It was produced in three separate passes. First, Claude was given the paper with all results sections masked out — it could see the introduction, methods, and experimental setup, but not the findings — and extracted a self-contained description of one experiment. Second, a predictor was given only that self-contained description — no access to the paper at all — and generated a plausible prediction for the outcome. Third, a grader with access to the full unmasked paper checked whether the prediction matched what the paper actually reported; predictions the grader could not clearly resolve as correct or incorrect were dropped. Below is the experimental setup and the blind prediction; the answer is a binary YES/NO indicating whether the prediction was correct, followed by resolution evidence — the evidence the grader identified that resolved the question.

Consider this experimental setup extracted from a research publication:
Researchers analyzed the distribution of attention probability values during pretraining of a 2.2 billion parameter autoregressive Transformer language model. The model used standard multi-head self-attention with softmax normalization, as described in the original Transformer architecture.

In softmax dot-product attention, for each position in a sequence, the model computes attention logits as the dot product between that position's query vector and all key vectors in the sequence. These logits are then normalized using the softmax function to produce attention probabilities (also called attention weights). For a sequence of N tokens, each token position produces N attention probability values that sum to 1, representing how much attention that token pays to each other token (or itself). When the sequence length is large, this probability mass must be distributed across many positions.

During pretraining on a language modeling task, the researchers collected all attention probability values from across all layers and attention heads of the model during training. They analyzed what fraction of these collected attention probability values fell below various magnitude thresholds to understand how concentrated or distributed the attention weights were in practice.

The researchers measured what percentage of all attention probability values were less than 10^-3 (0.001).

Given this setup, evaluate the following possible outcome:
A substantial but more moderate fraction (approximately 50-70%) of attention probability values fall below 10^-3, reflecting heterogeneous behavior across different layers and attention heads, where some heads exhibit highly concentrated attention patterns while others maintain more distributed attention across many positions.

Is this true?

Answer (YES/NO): NO